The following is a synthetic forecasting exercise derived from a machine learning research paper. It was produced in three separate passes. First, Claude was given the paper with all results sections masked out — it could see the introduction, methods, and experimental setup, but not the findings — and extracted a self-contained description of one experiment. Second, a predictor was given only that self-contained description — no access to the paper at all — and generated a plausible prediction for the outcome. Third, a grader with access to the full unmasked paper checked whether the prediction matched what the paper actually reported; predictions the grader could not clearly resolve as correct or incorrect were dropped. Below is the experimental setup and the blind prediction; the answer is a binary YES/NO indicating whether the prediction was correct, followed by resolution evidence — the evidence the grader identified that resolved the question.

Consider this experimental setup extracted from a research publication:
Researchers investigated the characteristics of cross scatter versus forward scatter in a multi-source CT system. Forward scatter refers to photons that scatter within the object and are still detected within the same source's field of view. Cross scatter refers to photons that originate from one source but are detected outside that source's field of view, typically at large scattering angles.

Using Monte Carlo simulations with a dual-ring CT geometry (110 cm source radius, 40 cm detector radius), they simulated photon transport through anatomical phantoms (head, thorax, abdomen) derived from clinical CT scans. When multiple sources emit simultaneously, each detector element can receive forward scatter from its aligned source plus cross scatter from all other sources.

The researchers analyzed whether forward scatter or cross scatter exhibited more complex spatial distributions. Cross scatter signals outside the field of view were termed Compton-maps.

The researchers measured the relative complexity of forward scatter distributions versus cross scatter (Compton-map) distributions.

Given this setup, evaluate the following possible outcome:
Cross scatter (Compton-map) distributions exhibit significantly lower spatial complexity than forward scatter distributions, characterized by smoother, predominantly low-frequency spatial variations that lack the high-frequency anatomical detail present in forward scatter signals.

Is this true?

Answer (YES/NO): YES